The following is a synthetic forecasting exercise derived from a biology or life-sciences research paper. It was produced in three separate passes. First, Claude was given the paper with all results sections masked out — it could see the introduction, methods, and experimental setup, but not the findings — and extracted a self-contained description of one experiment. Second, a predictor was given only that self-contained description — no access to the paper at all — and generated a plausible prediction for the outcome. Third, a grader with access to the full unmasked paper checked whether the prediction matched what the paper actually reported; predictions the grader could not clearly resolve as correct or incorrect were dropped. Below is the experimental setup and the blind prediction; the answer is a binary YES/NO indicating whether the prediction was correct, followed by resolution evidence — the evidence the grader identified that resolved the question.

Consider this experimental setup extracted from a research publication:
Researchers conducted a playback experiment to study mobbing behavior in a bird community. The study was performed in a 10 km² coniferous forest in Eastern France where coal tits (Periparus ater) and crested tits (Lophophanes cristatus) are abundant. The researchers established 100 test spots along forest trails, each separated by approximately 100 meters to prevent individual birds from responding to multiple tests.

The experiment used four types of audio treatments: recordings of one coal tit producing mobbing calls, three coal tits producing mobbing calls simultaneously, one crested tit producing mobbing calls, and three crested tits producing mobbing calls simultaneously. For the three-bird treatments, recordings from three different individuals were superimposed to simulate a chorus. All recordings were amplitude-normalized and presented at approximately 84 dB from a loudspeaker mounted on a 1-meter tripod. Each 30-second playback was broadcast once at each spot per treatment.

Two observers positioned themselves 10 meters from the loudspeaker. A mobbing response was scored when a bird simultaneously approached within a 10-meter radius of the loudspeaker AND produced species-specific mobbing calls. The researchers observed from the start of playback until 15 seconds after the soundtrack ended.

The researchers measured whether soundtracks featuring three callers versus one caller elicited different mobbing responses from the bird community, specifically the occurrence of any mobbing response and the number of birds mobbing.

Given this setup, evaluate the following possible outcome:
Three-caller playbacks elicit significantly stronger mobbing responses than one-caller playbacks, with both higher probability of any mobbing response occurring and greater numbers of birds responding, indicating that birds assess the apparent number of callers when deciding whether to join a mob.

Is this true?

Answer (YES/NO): YES